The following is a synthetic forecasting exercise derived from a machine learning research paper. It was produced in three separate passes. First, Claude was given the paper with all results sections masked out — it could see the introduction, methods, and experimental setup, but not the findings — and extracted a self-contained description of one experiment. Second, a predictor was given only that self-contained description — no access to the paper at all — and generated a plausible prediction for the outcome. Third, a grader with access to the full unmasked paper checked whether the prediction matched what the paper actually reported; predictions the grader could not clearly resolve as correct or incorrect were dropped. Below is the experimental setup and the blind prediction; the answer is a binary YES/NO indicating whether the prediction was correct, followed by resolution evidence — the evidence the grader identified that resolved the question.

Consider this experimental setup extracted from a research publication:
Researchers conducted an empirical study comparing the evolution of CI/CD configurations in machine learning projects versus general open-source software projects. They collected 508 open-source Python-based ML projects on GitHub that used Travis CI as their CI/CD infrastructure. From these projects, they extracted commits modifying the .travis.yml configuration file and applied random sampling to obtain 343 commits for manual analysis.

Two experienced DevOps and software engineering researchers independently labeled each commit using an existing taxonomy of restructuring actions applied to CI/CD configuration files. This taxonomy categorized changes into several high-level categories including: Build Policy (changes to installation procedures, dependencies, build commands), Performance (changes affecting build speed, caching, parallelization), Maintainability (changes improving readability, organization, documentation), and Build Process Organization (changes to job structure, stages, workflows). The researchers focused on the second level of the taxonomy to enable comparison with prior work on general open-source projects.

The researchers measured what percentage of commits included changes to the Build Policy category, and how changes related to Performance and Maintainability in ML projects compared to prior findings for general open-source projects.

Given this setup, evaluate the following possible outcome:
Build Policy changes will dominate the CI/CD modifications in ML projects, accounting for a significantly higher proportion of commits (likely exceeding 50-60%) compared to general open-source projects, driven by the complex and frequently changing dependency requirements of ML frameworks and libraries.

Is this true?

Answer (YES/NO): YES